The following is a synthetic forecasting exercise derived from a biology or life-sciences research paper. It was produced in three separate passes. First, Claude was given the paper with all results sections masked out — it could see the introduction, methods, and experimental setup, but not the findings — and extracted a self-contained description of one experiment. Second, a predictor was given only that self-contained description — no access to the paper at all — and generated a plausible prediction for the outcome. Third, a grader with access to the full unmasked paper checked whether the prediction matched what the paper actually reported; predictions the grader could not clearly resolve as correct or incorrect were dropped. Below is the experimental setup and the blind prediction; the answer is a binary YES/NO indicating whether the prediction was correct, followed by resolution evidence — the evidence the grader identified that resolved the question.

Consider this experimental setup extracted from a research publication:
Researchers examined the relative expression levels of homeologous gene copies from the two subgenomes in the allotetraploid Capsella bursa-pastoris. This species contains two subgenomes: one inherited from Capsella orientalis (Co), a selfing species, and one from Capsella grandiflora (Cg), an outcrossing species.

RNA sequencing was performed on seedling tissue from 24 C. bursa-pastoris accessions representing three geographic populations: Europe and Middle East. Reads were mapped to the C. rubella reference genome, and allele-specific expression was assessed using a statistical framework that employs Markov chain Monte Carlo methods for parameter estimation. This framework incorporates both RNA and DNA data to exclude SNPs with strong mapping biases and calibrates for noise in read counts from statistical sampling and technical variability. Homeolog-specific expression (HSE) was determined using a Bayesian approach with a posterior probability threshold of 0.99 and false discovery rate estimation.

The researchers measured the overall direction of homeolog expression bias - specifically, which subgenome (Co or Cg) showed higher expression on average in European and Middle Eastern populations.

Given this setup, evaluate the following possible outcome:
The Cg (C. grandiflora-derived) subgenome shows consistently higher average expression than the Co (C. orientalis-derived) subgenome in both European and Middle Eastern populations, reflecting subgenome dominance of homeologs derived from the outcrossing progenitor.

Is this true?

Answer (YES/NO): YES